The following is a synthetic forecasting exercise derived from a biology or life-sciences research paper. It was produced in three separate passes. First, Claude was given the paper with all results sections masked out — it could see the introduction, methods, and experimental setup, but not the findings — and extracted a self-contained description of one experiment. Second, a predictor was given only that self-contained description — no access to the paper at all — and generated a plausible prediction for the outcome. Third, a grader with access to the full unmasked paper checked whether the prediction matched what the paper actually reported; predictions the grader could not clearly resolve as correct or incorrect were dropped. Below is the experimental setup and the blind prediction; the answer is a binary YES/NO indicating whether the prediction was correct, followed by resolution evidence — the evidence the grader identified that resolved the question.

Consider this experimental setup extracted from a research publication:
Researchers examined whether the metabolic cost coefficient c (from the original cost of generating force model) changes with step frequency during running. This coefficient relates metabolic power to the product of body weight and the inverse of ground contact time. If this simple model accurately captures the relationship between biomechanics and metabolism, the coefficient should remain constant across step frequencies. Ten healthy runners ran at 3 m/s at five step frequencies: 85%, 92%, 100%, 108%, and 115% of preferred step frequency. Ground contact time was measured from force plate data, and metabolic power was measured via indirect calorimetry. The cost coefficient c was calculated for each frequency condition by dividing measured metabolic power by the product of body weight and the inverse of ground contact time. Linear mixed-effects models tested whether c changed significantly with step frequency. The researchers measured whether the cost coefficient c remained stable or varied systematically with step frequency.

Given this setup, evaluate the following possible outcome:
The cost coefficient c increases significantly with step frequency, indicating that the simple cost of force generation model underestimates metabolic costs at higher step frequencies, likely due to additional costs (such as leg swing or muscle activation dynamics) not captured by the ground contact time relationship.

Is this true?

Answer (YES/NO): NO